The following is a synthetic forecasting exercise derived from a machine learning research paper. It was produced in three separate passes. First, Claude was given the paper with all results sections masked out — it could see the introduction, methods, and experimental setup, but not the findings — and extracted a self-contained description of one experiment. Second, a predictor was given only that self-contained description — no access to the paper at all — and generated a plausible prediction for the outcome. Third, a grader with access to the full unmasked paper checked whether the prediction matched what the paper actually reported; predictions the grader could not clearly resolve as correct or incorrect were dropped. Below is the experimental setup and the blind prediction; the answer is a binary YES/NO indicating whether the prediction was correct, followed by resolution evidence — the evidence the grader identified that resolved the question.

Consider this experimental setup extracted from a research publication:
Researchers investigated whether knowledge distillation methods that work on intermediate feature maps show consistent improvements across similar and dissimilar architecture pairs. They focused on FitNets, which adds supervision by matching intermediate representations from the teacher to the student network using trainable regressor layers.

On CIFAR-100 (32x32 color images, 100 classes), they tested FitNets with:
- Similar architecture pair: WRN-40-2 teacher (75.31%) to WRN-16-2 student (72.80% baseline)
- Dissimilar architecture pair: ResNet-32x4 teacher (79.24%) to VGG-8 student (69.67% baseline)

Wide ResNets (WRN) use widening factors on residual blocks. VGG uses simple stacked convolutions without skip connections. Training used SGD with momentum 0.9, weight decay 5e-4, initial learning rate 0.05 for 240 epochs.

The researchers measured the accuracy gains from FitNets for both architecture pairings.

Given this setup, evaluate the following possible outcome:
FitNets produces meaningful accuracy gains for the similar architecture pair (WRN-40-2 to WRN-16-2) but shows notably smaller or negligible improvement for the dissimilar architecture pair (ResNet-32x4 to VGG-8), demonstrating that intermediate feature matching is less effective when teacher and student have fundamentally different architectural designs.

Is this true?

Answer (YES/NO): NO